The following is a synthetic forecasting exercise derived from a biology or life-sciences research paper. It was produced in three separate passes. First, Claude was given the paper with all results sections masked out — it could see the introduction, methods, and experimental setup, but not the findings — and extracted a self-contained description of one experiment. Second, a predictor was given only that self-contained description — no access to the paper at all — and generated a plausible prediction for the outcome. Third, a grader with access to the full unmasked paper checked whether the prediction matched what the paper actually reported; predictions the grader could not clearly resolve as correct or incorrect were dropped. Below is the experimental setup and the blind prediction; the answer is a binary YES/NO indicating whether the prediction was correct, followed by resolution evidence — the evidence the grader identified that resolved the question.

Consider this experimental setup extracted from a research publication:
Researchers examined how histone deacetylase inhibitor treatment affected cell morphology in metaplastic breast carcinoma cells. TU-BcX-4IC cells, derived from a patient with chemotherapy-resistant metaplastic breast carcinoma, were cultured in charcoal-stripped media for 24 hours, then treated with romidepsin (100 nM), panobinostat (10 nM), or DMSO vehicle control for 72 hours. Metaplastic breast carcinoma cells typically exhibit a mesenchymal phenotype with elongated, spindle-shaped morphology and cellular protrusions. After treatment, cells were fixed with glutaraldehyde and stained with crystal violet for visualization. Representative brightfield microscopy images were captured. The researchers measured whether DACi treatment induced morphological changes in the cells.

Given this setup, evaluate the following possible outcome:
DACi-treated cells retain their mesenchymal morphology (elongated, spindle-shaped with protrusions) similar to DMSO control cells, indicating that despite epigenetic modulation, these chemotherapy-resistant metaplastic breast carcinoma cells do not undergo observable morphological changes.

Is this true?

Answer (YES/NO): NO